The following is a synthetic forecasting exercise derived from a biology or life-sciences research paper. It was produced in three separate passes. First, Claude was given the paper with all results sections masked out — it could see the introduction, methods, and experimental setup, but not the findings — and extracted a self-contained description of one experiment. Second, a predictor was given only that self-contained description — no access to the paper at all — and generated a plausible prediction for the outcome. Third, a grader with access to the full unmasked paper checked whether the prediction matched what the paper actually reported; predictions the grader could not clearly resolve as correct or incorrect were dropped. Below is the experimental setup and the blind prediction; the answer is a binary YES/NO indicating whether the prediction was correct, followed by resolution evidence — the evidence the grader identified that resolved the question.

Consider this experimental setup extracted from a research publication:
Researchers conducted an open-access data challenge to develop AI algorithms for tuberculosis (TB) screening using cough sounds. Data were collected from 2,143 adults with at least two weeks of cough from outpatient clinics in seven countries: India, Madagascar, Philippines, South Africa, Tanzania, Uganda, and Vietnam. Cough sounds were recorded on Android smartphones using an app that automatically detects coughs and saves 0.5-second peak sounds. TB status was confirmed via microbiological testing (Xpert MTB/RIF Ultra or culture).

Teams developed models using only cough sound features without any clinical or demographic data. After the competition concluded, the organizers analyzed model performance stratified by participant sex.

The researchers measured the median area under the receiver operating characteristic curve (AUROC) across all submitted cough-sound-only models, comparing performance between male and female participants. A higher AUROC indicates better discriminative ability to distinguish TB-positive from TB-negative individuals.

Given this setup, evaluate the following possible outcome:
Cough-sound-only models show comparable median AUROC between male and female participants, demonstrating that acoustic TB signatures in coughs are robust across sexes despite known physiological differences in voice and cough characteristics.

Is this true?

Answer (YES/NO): NO